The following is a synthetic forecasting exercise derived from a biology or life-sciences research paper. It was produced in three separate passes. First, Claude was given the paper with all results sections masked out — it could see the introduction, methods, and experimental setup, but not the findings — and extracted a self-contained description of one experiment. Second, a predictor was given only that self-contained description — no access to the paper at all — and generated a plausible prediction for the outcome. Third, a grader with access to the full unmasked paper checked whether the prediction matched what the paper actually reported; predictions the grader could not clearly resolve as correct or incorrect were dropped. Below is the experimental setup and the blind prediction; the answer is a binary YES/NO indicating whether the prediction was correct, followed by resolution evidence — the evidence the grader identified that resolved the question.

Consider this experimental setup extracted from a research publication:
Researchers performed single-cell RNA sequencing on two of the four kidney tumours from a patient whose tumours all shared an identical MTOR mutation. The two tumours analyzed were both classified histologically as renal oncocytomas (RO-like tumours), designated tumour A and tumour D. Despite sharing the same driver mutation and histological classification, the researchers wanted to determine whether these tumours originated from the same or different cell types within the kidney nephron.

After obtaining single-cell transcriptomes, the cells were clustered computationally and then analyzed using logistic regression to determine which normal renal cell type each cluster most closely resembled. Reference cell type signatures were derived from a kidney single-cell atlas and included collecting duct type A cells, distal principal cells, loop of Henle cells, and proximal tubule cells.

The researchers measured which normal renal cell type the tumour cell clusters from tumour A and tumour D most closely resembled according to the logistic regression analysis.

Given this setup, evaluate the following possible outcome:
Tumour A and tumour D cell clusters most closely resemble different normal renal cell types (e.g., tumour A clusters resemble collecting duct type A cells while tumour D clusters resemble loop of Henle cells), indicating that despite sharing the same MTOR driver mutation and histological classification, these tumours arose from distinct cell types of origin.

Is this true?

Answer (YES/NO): YES